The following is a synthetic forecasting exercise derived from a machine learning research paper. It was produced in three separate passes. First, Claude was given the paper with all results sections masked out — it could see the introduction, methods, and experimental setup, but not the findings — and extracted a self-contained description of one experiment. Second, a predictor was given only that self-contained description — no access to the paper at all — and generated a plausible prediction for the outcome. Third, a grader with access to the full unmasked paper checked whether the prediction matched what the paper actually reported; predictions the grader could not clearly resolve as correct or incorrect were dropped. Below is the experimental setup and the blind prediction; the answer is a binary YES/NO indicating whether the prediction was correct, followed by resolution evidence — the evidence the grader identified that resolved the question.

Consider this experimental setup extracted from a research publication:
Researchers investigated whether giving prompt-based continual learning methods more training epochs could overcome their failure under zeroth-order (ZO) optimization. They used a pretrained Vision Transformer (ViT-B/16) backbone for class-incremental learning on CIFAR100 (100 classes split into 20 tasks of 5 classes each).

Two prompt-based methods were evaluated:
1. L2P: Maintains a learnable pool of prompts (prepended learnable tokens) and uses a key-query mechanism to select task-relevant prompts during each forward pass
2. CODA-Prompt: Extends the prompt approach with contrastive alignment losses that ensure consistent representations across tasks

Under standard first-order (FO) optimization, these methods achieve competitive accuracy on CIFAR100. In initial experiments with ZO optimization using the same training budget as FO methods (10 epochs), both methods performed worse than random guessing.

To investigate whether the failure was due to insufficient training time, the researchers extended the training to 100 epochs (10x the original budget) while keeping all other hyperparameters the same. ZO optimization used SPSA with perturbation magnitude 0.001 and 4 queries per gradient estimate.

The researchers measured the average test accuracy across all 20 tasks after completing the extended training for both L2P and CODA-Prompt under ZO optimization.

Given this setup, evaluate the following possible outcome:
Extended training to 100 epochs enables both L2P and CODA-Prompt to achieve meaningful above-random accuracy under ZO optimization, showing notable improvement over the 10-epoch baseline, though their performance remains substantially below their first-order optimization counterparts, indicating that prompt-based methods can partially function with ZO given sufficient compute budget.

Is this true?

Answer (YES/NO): YES